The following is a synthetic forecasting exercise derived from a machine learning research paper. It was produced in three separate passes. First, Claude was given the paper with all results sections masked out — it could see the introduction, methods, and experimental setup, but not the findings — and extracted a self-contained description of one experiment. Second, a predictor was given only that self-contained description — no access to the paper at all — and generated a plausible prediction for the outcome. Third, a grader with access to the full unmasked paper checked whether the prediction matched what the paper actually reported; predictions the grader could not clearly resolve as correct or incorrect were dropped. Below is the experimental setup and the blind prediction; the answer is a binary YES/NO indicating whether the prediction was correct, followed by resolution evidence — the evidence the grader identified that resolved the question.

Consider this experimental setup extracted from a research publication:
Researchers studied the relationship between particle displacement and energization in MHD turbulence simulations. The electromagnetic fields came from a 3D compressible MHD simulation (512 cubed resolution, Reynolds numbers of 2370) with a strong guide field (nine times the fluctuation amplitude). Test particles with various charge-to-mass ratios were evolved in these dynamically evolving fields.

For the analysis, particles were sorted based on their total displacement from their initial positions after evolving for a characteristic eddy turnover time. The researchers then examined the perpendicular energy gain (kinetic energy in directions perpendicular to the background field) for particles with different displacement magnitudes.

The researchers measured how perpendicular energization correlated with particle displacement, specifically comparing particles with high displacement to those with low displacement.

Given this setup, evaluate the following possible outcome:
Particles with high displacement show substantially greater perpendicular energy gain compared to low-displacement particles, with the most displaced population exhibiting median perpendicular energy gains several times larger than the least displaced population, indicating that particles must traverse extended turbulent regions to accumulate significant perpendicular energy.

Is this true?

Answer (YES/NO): NO